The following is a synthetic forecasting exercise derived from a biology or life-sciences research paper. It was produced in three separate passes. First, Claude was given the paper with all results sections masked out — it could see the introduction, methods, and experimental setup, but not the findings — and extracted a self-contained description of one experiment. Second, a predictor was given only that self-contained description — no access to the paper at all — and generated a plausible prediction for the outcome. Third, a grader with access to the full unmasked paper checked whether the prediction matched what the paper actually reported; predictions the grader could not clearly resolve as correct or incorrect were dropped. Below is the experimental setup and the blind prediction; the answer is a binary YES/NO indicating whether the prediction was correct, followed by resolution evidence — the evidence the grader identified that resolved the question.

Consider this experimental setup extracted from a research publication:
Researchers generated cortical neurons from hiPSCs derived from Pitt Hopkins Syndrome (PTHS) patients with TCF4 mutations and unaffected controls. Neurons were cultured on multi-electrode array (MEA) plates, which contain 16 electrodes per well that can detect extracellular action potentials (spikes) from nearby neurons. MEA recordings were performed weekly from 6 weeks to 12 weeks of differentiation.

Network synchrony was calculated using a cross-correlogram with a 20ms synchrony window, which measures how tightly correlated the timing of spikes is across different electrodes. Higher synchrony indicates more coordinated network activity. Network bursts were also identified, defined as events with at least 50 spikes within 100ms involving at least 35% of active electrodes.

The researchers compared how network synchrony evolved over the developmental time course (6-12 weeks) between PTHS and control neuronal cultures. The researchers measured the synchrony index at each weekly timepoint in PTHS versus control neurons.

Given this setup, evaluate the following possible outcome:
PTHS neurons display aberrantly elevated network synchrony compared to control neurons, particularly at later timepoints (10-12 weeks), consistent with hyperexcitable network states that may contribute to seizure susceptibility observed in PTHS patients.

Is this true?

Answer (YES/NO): NO